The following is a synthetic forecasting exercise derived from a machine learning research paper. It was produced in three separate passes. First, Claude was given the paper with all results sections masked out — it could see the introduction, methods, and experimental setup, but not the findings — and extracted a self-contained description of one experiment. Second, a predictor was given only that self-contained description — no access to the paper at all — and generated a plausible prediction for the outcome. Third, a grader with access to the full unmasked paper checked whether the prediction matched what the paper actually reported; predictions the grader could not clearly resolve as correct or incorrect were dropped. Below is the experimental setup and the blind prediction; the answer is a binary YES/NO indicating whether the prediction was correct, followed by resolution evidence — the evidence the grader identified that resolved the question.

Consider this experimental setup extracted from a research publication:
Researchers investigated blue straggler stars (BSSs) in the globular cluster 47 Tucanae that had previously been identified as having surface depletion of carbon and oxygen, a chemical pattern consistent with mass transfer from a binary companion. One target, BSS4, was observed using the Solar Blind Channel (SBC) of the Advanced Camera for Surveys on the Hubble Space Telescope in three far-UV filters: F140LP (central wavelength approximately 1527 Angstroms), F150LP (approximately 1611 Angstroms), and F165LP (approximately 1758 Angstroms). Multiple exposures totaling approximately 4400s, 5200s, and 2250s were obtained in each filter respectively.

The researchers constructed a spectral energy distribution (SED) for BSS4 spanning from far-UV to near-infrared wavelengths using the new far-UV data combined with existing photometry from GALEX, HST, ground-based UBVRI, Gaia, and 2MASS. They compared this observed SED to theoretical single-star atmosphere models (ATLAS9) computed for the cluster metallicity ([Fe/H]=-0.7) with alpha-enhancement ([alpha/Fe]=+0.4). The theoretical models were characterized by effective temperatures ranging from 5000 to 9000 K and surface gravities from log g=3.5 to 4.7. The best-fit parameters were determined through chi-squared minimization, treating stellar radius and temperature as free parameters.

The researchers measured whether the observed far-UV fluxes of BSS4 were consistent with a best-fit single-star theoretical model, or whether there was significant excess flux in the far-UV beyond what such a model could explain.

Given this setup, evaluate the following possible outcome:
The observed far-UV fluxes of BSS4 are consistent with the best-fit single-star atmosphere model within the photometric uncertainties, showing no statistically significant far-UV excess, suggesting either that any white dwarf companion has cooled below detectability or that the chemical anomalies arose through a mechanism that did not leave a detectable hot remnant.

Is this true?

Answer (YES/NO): NO